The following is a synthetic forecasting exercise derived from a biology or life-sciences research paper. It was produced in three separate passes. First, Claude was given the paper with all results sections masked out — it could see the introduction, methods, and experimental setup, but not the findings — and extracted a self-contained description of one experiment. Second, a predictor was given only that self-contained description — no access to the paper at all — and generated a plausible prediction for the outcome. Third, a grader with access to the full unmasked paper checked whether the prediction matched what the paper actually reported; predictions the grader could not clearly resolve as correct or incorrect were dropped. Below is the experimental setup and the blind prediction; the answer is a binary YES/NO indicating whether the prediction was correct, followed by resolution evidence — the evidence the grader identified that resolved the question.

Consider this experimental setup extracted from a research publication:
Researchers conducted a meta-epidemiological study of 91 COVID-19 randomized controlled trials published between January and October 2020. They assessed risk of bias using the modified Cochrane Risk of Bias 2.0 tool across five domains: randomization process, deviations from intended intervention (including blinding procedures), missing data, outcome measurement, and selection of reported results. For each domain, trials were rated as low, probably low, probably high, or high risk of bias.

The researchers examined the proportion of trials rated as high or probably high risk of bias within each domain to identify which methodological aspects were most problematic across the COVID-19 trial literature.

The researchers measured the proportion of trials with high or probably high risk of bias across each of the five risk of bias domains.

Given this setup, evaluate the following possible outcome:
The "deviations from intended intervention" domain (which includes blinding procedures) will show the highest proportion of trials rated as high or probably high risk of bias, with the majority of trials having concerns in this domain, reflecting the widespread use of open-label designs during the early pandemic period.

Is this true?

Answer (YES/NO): YES